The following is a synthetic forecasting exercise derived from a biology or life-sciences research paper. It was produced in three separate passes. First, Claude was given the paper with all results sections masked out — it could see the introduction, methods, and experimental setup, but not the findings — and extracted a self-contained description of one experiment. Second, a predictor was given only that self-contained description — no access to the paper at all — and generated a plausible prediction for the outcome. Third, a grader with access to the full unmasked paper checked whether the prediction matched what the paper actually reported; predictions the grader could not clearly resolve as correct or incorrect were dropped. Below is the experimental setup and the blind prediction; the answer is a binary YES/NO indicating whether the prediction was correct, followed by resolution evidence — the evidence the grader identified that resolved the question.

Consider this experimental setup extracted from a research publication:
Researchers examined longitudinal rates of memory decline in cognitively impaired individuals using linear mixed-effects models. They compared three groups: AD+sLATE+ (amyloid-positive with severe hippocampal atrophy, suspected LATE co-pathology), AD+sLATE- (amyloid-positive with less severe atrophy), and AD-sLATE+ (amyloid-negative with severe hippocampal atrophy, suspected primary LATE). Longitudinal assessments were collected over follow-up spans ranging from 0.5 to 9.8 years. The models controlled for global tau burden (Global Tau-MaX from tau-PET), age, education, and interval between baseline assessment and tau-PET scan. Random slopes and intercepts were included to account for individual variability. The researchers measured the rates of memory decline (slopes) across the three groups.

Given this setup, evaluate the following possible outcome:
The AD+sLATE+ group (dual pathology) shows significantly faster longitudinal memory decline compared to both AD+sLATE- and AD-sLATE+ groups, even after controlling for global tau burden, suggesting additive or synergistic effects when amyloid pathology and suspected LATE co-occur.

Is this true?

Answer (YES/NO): NO